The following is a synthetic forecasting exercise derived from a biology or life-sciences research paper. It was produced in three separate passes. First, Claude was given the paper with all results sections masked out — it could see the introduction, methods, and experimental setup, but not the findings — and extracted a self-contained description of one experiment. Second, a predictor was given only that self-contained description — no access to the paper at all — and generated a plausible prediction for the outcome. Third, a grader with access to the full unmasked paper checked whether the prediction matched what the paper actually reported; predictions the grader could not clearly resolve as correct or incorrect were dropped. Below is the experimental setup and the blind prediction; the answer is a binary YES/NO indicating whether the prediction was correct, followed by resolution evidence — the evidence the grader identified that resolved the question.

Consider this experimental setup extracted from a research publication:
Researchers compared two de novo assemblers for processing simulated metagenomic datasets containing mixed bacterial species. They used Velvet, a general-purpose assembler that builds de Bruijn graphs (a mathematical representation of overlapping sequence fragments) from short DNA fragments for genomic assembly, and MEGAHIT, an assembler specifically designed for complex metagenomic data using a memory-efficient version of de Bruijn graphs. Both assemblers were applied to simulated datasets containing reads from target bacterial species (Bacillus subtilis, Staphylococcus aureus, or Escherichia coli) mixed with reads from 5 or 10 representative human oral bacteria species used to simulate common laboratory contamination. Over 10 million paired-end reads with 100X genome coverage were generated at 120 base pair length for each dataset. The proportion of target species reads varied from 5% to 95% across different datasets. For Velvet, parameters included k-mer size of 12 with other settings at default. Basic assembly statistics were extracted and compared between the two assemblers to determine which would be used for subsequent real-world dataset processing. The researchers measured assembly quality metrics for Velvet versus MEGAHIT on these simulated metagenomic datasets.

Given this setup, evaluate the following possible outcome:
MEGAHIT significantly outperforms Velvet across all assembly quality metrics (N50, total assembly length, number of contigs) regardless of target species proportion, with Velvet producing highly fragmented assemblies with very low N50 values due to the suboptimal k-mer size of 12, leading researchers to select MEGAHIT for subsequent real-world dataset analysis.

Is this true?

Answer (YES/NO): NO